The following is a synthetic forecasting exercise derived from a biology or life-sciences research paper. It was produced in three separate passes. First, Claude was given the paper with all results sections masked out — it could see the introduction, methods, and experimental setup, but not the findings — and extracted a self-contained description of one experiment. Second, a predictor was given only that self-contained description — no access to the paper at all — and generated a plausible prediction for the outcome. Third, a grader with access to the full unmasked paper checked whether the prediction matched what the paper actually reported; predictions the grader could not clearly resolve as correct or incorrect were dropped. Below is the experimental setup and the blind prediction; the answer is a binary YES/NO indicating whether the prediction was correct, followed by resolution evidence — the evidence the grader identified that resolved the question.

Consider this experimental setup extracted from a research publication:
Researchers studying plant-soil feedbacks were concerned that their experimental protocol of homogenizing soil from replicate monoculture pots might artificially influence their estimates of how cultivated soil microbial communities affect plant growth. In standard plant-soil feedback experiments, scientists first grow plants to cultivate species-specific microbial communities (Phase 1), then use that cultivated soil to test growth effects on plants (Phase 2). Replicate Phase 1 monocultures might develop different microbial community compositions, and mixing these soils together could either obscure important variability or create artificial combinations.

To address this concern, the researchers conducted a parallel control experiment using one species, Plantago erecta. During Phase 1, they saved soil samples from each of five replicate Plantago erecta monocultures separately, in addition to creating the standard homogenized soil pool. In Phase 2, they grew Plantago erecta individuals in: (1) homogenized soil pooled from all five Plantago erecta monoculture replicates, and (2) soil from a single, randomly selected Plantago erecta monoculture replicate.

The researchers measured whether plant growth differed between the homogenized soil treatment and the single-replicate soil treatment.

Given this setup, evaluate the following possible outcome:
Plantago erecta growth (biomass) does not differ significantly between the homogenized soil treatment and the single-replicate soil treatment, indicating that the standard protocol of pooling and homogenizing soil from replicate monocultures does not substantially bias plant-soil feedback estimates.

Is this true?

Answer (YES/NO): YES